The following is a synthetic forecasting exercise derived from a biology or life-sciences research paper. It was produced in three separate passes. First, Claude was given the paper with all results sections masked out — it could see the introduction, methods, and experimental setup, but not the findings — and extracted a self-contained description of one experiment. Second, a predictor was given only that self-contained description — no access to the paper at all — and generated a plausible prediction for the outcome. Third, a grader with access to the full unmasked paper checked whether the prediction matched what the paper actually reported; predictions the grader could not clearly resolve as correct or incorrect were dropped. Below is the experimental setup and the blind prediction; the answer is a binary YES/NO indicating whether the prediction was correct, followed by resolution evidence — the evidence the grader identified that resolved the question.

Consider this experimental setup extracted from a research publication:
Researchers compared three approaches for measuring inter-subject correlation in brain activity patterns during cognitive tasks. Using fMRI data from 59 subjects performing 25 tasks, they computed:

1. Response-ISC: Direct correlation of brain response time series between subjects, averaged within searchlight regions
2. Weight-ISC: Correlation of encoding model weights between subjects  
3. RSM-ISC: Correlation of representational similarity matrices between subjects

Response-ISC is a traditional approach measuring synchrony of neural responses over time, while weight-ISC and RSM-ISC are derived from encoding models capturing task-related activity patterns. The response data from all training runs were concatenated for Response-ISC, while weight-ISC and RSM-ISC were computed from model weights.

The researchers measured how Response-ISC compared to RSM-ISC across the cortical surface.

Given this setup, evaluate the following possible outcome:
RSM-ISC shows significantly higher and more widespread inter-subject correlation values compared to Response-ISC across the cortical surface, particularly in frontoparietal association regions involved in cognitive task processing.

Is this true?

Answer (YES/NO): NO